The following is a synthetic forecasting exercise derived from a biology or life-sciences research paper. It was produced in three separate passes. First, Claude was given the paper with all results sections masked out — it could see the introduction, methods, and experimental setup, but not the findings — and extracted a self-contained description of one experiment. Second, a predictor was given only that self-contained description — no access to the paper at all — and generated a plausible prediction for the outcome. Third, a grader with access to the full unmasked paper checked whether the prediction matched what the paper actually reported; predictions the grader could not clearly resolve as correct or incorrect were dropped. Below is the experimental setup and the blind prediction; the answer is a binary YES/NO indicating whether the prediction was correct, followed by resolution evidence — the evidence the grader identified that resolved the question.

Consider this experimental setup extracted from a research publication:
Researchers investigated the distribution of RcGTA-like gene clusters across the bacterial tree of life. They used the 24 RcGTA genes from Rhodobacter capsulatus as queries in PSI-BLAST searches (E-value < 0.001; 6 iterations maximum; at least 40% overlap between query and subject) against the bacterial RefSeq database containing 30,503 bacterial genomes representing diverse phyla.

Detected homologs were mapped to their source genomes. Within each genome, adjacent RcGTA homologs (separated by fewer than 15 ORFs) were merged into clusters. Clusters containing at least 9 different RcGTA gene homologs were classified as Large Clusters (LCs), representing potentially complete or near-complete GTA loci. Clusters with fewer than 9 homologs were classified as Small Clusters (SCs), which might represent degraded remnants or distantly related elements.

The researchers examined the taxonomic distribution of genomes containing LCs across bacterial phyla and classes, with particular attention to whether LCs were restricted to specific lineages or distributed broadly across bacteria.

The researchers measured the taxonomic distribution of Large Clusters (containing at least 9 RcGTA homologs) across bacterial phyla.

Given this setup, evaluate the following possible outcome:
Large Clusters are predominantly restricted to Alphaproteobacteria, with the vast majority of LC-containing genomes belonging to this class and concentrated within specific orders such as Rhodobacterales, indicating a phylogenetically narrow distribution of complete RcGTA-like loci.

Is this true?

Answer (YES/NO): YES